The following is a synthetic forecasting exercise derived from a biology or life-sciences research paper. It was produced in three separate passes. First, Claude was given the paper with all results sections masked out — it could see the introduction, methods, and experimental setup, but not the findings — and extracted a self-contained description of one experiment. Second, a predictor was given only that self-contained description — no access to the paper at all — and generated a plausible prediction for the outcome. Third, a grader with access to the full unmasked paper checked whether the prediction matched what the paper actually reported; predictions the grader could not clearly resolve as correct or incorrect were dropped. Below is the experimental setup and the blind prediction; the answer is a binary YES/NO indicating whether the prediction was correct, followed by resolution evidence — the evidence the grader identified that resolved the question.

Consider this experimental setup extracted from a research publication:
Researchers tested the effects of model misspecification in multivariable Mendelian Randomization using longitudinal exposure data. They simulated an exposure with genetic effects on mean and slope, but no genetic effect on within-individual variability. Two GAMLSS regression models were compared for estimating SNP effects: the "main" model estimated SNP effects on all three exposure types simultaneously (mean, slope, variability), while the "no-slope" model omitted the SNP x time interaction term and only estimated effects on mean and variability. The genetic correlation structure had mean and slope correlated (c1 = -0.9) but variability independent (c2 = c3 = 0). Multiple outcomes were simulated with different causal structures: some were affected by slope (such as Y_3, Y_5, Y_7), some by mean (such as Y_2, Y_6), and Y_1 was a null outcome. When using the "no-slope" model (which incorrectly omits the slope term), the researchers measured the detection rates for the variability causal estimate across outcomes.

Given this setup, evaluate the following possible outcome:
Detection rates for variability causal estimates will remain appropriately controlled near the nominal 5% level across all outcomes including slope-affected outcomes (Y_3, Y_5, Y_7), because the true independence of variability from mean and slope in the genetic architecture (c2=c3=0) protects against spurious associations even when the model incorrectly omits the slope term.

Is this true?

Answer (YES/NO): NO